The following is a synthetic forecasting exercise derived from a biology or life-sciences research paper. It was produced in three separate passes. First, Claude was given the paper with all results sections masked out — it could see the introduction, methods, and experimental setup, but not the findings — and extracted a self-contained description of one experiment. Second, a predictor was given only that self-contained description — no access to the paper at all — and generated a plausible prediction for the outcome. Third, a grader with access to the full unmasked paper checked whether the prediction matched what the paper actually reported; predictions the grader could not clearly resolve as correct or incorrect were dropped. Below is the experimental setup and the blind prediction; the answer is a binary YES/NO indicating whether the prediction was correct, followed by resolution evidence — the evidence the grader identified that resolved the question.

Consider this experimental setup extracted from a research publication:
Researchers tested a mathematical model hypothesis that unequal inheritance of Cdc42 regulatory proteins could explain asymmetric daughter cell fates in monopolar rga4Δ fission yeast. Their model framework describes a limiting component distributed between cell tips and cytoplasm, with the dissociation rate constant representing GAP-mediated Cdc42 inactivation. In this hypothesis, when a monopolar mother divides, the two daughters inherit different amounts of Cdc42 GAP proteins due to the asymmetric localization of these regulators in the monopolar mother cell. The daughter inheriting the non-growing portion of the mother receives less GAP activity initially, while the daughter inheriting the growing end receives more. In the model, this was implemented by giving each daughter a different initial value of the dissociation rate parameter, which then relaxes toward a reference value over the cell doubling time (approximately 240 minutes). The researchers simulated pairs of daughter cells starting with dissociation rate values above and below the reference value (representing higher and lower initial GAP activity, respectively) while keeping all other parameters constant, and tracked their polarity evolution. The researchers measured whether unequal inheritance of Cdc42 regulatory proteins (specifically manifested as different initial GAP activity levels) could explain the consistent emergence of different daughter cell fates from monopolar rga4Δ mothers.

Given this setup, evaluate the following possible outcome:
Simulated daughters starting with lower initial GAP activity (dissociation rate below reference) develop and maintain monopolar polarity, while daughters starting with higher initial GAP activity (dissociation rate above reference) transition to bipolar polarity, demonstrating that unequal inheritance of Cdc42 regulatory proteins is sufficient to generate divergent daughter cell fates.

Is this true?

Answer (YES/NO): NO